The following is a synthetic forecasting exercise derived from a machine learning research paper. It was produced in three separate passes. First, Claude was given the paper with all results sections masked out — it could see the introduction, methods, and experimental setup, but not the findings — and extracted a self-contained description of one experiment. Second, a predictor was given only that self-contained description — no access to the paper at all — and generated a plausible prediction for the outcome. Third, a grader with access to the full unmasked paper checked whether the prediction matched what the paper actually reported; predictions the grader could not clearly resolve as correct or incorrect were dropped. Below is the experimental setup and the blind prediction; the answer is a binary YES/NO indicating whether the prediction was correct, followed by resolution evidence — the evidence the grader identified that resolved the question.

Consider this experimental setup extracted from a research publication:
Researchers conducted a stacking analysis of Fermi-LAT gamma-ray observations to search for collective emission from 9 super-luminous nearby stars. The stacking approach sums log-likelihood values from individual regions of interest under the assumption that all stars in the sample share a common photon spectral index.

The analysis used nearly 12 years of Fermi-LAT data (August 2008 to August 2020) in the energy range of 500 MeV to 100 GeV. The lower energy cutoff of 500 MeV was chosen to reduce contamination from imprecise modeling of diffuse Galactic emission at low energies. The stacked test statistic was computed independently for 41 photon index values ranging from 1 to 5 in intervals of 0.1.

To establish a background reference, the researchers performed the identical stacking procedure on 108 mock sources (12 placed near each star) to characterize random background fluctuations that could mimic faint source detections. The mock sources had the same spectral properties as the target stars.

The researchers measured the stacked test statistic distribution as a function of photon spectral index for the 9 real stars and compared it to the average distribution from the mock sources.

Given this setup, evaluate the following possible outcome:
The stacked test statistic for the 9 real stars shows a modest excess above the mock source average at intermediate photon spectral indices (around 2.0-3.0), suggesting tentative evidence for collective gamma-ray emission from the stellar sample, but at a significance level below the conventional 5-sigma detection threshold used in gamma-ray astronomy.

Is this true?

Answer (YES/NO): NO